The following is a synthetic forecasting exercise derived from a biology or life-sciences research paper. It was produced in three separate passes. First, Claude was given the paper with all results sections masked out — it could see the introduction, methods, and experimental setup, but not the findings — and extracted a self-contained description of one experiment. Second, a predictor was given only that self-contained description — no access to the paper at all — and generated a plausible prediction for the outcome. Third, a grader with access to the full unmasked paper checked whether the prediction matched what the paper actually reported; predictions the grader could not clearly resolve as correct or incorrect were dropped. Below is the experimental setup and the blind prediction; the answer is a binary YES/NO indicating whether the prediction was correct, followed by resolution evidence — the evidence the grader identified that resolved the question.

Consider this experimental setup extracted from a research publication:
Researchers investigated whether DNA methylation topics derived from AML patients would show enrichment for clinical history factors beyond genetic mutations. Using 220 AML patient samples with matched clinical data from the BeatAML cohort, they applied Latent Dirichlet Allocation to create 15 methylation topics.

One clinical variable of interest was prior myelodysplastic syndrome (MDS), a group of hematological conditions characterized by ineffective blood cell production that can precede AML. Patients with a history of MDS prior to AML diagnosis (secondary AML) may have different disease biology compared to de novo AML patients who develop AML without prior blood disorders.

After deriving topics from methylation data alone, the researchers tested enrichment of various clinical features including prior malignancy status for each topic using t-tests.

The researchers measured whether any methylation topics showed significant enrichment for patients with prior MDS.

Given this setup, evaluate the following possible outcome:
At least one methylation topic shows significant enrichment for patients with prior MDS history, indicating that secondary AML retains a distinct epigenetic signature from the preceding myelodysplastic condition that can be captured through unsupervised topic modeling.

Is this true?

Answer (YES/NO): YES